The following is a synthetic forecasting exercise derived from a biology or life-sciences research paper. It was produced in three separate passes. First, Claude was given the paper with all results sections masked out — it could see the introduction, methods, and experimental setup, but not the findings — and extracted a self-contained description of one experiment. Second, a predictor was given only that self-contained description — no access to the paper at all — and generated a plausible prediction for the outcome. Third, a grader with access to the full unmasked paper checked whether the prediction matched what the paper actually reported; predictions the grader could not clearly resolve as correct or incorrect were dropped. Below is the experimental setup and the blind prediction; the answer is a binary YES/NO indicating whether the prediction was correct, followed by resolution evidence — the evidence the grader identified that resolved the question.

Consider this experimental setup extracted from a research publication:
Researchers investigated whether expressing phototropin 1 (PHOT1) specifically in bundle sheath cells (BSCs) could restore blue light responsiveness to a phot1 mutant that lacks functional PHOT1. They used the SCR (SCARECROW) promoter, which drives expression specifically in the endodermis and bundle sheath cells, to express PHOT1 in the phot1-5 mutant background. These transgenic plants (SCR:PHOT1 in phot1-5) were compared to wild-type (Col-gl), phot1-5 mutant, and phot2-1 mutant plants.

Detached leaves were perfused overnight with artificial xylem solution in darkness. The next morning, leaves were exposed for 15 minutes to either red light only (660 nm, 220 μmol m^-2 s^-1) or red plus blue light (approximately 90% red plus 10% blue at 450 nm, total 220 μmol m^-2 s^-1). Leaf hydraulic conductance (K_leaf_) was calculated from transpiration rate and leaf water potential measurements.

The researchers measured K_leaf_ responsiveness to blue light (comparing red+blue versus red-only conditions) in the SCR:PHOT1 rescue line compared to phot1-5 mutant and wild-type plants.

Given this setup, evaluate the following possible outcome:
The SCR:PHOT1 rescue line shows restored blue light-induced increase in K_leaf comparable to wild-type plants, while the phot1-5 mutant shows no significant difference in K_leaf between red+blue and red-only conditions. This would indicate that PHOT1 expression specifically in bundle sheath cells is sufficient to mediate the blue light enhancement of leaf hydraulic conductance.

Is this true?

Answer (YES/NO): YES